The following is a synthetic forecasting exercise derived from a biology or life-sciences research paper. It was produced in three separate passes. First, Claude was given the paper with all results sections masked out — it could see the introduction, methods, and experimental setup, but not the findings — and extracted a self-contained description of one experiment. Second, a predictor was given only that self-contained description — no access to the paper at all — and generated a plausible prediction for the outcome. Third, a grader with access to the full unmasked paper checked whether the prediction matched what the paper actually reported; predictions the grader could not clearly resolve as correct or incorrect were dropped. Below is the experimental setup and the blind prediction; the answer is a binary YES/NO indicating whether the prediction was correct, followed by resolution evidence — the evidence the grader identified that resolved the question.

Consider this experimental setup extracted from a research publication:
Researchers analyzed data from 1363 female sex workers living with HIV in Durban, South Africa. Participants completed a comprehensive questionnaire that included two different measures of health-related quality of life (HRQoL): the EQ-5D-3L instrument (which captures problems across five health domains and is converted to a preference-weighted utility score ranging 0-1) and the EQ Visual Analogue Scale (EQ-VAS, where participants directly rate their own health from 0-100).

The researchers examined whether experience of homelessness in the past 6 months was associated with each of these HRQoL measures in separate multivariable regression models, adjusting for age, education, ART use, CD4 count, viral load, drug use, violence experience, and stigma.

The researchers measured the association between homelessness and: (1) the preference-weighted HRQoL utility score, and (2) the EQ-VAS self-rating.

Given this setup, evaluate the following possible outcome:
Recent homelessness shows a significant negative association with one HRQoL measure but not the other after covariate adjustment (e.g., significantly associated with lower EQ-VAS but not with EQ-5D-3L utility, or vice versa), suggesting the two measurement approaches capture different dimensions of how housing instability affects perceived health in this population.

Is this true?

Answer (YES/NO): YES